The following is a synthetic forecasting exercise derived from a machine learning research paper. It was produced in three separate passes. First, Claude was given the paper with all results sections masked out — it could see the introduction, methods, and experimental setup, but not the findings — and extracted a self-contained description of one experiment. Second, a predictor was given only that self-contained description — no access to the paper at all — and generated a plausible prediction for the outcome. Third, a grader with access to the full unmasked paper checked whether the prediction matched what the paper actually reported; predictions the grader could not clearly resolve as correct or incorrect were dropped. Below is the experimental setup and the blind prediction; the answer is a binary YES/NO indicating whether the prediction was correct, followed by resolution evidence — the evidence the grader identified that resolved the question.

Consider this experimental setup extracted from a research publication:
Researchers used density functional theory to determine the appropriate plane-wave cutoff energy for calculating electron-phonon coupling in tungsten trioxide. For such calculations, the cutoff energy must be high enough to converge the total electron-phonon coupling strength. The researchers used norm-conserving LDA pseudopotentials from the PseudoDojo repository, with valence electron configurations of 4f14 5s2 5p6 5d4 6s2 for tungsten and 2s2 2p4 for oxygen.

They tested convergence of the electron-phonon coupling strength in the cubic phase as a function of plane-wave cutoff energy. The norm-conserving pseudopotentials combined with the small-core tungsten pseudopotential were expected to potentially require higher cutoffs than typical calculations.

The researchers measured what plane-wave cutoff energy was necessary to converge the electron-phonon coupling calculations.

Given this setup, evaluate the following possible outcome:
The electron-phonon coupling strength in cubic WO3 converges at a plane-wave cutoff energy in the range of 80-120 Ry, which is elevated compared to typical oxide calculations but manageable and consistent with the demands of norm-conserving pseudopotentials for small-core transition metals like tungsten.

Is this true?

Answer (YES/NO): YES